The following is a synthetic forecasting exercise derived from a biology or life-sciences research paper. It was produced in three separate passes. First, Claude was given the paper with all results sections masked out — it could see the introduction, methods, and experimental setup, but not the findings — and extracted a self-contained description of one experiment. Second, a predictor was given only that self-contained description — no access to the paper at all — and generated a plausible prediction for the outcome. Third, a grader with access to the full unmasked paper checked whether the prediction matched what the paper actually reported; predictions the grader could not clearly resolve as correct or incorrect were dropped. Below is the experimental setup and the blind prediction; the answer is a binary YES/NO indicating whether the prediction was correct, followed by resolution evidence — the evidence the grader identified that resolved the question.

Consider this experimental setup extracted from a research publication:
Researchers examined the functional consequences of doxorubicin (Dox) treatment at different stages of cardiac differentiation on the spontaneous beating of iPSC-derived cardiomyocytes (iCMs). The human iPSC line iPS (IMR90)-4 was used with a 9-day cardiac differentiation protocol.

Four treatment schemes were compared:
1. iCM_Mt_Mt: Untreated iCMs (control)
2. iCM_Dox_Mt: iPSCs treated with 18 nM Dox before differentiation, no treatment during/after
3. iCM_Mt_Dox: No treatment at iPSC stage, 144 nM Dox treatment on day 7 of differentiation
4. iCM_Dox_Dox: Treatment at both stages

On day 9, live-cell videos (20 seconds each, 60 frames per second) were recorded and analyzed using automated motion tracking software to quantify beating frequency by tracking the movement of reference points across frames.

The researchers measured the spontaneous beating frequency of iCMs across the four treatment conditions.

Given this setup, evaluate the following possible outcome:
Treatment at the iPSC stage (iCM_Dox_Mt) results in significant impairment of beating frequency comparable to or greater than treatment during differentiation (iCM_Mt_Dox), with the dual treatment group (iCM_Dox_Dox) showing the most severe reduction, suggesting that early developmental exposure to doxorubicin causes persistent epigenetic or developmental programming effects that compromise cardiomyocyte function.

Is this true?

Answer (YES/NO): YES